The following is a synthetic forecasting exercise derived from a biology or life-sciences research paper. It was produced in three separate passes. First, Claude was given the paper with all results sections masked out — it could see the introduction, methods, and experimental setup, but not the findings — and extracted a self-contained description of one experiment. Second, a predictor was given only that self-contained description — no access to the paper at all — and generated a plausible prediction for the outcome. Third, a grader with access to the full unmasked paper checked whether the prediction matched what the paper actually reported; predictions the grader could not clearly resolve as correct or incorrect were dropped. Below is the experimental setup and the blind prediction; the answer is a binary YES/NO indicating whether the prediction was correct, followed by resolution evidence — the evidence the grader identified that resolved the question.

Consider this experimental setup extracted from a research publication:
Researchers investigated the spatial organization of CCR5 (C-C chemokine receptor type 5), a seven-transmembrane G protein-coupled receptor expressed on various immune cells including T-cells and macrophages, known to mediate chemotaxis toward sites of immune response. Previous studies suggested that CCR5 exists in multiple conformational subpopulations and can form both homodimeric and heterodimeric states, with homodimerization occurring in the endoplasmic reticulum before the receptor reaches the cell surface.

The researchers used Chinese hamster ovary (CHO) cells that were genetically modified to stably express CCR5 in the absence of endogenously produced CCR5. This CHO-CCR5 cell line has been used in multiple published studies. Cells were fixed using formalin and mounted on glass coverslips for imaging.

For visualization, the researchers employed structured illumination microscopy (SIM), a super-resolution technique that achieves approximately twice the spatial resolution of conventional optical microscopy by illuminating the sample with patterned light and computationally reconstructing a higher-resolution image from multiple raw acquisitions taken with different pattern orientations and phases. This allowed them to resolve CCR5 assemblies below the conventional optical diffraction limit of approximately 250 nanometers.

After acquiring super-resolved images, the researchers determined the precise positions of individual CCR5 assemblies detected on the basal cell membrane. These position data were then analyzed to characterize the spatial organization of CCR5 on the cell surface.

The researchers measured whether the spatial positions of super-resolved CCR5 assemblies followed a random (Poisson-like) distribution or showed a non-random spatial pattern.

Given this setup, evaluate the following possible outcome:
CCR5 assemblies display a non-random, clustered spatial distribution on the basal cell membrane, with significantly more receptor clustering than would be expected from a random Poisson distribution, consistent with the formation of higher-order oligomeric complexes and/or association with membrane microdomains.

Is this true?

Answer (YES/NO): YES